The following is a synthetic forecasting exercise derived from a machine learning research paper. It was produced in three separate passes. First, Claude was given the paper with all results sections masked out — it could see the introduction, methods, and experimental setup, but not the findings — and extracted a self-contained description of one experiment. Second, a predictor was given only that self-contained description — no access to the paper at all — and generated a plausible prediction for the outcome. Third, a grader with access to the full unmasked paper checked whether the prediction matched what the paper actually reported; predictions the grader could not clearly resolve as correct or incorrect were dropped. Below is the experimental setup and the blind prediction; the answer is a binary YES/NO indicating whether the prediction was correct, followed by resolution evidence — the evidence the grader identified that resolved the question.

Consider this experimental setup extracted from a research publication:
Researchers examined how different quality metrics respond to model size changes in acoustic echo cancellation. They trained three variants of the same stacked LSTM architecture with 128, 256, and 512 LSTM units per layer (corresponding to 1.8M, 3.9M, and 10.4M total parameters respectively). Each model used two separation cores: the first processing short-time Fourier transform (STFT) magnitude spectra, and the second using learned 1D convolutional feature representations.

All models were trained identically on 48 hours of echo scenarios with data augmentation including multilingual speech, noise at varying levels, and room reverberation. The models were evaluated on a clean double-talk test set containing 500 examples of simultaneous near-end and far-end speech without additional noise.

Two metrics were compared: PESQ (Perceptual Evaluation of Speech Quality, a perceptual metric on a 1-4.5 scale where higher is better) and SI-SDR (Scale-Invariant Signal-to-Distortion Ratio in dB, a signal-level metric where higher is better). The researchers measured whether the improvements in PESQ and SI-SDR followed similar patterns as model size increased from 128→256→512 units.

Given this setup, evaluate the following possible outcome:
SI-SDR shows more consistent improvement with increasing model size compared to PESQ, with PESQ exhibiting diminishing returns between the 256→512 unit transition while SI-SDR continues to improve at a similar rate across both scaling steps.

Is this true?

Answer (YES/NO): NO